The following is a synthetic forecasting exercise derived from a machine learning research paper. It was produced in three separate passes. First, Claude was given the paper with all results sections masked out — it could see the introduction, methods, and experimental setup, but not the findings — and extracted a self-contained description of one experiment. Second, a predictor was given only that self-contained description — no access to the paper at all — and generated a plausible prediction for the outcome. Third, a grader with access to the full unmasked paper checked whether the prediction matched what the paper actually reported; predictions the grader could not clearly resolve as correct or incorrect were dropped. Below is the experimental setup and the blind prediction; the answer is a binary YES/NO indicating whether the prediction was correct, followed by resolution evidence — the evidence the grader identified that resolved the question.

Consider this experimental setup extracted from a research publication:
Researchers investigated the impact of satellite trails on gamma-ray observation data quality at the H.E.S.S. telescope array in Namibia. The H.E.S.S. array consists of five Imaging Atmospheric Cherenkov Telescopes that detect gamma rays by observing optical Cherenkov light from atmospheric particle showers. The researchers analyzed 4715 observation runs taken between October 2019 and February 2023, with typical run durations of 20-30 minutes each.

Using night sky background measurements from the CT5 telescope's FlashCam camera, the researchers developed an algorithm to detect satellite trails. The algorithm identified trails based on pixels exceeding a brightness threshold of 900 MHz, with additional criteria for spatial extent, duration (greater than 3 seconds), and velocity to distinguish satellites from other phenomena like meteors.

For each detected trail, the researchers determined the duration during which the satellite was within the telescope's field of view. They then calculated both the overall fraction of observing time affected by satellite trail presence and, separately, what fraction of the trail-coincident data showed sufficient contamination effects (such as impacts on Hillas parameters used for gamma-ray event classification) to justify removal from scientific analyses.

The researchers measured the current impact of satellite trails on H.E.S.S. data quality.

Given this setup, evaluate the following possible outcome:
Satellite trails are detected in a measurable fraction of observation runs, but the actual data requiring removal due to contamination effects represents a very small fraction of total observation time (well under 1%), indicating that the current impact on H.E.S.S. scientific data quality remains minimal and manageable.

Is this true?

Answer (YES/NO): YES